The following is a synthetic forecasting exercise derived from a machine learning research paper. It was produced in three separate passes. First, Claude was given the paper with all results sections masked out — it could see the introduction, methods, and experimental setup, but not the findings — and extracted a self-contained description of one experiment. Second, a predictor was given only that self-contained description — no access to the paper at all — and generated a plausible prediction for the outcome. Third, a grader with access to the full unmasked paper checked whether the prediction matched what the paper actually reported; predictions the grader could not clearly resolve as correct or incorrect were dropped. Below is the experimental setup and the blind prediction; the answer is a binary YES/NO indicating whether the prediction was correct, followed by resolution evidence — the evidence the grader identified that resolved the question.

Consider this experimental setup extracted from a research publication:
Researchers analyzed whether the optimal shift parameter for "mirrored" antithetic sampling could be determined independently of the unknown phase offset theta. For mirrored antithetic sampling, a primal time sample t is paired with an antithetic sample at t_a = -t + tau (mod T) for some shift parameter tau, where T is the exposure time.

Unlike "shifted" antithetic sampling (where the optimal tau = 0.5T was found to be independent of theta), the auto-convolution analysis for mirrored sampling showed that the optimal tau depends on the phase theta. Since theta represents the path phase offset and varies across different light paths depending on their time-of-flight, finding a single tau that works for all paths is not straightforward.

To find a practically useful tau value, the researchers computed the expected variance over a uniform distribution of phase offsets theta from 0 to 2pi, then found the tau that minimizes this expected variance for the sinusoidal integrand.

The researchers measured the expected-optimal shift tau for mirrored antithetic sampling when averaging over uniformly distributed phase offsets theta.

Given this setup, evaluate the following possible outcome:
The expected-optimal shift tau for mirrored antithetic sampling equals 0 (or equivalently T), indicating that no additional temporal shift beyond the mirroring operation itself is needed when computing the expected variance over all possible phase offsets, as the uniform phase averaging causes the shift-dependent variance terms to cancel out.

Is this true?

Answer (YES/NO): YES